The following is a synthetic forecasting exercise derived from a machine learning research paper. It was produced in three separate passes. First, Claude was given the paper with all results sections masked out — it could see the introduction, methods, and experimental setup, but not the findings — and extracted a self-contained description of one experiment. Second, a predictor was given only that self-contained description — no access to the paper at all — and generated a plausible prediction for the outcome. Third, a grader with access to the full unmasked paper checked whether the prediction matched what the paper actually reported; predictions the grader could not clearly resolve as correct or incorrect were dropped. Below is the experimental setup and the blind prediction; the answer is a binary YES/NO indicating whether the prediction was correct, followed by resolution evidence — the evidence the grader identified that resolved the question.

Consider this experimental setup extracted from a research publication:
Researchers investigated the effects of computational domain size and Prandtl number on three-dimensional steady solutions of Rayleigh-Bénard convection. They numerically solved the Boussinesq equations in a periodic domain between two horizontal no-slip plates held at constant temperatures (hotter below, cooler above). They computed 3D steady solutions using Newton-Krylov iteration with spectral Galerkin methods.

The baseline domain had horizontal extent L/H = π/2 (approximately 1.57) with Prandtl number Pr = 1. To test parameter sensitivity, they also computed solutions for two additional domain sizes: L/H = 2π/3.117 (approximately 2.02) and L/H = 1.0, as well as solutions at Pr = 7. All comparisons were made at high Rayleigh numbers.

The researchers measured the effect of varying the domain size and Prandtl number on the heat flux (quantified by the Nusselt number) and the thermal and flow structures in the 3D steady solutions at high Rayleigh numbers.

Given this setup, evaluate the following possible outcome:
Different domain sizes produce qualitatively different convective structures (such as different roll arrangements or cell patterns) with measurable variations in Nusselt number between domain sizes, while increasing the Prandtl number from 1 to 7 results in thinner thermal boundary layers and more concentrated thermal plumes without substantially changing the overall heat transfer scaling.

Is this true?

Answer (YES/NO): NO